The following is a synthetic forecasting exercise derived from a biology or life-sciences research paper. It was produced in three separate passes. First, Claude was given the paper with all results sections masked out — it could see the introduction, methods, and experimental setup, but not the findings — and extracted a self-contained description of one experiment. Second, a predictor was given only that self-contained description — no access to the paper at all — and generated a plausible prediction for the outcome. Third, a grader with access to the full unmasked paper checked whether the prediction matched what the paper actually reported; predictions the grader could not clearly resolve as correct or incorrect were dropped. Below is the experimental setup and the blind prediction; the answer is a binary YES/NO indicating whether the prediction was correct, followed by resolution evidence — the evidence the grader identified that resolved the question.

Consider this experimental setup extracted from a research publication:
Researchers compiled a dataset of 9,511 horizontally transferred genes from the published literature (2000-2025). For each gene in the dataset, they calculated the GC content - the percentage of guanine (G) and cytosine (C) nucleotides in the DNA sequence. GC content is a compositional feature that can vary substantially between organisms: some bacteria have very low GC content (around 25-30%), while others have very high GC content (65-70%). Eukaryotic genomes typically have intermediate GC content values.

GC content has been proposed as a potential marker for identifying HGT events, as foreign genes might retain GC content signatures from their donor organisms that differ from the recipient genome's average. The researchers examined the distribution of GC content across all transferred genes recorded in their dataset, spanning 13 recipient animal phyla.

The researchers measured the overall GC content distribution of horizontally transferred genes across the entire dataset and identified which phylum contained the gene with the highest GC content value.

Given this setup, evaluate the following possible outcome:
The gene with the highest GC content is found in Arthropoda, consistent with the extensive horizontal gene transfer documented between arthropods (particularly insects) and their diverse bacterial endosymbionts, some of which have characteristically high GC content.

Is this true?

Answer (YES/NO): YES